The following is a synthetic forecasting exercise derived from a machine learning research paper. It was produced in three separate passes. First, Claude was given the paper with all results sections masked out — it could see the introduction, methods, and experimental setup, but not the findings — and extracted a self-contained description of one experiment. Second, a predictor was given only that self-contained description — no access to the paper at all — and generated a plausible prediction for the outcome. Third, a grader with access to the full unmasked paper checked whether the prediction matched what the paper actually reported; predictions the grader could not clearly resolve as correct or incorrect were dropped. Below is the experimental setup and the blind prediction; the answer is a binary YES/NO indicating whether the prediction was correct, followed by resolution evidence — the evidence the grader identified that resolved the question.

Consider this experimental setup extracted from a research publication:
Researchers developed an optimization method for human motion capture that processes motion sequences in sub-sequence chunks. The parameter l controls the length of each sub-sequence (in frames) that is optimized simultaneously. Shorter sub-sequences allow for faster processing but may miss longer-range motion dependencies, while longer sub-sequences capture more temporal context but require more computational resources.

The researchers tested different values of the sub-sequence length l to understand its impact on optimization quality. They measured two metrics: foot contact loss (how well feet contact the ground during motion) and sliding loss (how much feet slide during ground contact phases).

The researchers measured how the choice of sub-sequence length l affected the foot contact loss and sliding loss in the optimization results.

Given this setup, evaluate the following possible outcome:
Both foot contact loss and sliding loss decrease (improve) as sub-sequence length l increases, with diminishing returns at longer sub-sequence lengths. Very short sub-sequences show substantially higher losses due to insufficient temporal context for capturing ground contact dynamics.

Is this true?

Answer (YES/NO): NO